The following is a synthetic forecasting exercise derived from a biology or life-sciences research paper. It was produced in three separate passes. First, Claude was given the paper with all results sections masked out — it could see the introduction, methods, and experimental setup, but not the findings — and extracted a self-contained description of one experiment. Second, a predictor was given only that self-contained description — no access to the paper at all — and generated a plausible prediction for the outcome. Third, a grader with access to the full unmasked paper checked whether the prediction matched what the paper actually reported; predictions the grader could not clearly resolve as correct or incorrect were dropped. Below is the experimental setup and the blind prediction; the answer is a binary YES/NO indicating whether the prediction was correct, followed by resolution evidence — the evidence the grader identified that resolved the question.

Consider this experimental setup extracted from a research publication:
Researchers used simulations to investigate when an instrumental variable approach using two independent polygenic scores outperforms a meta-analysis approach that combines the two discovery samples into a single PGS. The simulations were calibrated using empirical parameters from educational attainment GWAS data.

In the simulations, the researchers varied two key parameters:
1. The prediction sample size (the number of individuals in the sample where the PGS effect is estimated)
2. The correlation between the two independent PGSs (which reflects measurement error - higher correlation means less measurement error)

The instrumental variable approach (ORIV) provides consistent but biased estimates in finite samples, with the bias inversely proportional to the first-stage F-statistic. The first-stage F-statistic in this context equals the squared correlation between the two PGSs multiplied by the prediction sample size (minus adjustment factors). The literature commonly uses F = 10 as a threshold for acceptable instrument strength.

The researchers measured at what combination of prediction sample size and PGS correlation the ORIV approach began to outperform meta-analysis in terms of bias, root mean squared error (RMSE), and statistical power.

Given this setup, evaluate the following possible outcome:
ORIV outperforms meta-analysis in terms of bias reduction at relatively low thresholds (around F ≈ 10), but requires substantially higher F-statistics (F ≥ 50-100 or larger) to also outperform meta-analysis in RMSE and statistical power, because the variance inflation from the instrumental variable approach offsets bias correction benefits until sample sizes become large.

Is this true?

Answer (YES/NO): NO